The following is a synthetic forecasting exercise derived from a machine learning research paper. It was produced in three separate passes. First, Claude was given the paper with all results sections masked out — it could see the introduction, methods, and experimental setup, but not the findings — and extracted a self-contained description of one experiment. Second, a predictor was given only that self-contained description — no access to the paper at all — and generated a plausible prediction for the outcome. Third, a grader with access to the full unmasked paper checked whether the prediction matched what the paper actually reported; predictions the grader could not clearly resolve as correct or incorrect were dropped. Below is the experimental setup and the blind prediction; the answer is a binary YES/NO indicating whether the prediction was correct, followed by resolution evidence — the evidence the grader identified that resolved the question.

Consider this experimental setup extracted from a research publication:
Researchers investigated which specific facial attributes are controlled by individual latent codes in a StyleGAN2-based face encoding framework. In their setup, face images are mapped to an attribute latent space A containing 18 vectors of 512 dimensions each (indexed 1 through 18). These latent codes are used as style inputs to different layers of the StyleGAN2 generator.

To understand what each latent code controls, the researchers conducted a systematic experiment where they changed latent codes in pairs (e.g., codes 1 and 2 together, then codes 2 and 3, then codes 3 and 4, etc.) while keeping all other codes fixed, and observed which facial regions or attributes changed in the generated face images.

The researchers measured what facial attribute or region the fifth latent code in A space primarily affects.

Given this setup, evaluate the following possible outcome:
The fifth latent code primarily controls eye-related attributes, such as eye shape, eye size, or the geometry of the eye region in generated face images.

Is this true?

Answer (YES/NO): NO